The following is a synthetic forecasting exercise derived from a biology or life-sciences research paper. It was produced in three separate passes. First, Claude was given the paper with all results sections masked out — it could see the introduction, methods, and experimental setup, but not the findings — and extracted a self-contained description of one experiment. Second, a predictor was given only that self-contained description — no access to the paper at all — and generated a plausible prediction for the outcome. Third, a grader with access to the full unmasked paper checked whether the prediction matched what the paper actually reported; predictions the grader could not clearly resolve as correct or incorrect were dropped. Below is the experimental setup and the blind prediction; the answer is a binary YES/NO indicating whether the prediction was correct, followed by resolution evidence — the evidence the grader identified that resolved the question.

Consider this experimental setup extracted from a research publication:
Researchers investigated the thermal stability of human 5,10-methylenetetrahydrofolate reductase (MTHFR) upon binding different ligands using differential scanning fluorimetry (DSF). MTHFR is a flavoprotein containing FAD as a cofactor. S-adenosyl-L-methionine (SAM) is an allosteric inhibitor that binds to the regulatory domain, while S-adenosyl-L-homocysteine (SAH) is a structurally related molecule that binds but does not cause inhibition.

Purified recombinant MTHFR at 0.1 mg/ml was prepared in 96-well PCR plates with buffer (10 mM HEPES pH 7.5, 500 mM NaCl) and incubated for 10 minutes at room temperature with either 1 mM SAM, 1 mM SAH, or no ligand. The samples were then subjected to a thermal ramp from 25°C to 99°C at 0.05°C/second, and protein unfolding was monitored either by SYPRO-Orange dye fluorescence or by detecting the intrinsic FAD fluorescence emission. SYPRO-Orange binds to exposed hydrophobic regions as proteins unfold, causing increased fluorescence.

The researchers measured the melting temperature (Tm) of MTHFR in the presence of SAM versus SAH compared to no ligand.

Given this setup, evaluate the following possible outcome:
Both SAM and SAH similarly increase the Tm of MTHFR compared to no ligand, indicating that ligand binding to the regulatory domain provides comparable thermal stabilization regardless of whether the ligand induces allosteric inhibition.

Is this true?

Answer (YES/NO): NO